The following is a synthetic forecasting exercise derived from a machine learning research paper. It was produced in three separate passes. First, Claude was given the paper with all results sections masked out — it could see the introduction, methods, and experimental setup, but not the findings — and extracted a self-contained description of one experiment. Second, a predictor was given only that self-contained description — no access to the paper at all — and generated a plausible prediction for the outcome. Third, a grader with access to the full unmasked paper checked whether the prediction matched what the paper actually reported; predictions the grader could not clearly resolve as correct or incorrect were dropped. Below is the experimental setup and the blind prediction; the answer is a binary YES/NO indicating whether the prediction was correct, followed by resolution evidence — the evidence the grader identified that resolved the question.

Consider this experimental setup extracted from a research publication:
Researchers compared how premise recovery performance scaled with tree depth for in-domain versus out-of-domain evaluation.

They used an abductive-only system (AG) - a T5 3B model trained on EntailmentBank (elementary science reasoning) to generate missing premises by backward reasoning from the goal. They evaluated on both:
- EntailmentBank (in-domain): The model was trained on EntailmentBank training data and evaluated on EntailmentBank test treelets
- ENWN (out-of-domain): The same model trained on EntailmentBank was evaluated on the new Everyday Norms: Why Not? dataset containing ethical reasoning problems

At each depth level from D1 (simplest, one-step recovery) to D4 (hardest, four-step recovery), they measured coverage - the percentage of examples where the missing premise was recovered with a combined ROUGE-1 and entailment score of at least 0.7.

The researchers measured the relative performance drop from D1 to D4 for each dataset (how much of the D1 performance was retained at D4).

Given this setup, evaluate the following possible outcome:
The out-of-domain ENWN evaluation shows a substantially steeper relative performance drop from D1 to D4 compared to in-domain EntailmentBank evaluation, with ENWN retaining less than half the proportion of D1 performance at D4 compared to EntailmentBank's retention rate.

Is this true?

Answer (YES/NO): NO